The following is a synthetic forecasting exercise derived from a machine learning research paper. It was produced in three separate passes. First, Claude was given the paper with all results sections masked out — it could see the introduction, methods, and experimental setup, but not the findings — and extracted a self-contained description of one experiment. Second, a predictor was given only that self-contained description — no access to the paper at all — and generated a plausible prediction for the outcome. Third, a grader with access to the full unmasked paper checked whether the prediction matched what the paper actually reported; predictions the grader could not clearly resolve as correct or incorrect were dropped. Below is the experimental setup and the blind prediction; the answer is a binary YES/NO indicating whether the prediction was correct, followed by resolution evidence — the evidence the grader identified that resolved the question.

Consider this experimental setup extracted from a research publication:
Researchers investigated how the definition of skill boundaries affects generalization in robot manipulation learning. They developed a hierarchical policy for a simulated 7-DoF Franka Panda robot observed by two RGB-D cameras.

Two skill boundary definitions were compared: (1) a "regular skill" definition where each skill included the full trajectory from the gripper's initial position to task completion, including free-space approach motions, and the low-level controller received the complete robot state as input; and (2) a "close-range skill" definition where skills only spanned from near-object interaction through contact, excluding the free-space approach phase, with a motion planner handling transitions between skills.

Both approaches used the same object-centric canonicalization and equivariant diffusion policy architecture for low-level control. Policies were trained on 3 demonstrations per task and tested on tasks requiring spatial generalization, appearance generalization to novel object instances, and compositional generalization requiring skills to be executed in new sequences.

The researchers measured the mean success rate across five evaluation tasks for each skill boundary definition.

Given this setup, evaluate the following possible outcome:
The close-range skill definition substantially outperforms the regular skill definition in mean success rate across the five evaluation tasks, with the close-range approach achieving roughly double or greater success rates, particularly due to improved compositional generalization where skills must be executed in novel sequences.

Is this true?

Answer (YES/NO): YES